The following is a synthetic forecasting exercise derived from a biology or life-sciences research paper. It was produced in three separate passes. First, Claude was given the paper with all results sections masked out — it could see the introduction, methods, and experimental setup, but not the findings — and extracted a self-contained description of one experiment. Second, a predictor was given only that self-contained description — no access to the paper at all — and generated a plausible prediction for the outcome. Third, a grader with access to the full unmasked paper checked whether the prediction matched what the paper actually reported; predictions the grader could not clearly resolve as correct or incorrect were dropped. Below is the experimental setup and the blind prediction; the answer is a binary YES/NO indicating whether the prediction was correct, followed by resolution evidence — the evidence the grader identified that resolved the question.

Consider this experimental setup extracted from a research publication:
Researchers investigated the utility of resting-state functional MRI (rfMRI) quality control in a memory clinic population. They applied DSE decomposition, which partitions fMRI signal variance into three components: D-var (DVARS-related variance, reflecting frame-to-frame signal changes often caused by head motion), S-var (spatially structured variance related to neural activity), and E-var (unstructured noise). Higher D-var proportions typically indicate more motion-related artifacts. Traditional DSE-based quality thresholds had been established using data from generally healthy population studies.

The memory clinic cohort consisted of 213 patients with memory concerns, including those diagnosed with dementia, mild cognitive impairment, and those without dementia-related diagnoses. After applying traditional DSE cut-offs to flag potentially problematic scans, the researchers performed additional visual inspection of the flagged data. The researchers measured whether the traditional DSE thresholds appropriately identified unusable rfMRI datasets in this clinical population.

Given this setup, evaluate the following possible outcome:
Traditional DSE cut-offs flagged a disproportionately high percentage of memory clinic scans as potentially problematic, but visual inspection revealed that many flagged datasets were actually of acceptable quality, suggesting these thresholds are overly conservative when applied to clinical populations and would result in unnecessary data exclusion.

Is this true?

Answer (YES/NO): YES